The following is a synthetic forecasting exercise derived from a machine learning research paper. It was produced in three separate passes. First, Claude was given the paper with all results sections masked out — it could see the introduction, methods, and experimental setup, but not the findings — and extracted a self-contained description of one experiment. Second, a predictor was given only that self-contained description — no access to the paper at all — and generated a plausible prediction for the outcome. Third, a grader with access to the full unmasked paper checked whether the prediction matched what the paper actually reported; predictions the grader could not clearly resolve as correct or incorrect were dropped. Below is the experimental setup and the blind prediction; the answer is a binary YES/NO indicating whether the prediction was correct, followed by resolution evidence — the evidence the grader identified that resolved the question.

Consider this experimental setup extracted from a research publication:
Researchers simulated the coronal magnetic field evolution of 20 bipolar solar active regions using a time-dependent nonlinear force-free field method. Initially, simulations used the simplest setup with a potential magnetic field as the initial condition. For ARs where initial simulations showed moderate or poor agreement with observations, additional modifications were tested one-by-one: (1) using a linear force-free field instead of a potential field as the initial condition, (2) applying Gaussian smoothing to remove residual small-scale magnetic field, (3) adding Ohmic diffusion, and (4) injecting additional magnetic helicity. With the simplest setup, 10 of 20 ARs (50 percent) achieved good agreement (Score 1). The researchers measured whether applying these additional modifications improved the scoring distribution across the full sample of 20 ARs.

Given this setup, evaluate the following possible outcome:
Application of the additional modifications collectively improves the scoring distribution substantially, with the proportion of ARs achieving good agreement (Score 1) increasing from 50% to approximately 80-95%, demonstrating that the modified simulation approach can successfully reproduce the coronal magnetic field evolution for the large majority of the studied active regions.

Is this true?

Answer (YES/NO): NO